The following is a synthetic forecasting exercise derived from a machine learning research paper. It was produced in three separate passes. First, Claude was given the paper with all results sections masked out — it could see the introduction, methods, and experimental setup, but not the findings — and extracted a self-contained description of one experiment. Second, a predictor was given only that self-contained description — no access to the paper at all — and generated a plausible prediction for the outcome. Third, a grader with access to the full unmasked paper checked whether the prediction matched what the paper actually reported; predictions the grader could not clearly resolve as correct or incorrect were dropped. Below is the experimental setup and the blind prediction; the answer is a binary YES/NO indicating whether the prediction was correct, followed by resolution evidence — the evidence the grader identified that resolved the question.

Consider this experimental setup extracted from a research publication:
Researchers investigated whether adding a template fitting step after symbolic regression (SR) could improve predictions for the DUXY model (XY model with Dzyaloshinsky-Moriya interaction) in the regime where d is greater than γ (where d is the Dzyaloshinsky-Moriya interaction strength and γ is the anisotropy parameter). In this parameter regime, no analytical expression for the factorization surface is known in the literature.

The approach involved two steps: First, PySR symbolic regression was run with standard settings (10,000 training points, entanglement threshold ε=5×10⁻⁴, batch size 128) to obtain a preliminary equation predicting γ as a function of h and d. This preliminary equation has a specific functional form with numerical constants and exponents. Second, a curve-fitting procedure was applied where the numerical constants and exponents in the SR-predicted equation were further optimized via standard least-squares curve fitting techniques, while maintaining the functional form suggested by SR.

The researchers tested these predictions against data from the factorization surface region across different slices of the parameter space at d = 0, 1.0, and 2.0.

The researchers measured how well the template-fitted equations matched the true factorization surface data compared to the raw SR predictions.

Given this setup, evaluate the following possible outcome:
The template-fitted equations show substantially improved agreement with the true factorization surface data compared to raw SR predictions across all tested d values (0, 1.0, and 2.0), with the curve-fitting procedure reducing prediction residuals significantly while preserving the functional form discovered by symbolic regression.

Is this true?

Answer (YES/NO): NO